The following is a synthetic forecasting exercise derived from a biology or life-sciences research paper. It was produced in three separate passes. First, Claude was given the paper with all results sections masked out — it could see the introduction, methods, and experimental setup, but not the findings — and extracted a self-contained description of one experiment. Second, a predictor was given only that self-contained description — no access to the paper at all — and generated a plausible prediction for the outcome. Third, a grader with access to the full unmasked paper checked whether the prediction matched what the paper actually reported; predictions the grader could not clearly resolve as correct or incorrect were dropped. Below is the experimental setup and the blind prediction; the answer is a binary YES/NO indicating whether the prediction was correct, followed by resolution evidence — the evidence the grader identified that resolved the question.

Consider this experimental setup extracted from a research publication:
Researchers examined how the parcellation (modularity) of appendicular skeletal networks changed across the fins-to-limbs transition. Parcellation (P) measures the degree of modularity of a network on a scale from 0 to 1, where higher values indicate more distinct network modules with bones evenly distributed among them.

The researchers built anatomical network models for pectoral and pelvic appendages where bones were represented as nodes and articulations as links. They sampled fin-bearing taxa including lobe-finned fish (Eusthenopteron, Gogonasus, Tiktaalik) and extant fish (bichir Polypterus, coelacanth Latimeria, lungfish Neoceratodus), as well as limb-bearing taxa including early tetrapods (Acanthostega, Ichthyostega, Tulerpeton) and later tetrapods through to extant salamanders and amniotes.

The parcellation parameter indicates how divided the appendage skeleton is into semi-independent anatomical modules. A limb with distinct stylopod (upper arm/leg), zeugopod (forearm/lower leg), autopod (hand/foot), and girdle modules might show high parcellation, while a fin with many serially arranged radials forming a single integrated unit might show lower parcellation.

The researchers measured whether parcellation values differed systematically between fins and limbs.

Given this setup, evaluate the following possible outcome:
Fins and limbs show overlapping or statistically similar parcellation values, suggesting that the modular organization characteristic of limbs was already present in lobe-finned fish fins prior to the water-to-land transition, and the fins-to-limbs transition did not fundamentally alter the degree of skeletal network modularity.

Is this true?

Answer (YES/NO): NO